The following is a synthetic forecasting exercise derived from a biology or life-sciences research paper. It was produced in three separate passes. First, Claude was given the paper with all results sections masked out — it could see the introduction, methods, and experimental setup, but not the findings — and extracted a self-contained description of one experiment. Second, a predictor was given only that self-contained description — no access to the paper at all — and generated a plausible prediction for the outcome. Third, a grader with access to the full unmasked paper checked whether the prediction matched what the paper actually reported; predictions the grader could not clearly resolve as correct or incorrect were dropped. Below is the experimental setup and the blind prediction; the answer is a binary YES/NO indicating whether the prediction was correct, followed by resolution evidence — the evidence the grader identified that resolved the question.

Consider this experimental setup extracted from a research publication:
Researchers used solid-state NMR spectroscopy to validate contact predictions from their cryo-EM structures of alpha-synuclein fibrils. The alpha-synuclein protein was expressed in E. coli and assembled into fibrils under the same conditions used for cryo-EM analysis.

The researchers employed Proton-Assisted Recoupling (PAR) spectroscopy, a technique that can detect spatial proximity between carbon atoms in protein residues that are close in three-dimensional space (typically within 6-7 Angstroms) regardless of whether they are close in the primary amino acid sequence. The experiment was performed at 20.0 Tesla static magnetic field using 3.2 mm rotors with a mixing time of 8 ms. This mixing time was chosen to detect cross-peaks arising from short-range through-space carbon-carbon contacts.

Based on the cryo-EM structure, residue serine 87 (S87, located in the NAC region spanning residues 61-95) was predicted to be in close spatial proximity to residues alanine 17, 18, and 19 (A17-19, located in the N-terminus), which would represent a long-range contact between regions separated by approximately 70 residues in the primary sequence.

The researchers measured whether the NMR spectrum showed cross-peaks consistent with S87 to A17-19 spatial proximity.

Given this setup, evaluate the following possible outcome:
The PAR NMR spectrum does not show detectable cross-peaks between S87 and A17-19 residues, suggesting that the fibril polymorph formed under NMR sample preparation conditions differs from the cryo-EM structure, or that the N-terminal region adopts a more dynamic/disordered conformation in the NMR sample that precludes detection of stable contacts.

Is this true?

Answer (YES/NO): NO